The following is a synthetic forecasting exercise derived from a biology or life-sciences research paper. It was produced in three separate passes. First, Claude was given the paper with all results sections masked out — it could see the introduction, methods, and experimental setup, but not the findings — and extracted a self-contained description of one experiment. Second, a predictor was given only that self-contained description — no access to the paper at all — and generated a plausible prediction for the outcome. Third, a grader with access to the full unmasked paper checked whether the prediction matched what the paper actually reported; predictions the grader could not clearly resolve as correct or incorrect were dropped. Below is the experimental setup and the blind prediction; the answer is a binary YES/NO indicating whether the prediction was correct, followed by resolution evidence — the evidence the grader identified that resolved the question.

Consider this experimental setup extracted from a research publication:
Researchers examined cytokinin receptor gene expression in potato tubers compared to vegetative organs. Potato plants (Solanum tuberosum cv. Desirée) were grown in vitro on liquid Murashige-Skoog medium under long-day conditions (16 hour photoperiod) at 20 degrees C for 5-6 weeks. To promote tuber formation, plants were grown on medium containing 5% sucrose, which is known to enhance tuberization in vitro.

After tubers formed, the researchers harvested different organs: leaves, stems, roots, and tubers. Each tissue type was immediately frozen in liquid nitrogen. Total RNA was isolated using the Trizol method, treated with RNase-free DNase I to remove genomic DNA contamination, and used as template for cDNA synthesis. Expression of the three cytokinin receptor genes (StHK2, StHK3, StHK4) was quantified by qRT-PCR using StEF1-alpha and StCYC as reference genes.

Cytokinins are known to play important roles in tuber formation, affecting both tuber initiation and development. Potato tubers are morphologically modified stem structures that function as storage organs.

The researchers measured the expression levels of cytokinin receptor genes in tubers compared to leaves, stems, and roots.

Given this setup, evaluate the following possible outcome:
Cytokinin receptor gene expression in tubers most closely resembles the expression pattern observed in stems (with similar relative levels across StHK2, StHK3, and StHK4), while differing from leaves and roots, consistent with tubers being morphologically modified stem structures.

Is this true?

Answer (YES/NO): NO